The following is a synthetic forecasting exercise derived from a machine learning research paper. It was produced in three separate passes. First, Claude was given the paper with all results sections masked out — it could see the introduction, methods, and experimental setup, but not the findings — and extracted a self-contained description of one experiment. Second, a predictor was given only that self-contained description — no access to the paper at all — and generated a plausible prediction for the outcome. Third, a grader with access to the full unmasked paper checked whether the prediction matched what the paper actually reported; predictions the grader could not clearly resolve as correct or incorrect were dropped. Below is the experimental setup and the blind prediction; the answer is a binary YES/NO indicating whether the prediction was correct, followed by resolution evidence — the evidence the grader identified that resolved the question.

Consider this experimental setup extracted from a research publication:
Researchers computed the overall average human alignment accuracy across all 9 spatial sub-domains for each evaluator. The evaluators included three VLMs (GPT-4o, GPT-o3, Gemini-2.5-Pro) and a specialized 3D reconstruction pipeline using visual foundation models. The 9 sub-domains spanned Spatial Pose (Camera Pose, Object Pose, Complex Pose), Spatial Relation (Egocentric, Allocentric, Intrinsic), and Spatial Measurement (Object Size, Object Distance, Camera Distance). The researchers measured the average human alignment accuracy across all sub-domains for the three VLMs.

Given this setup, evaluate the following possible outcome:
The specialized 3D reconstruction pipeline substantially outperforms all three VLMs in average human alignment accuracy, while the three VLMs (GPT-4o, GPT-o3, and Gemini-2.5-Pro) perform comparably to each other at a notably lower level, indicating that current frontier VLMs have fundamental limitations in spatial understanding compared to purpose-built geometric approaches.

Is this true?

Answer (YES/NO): YES